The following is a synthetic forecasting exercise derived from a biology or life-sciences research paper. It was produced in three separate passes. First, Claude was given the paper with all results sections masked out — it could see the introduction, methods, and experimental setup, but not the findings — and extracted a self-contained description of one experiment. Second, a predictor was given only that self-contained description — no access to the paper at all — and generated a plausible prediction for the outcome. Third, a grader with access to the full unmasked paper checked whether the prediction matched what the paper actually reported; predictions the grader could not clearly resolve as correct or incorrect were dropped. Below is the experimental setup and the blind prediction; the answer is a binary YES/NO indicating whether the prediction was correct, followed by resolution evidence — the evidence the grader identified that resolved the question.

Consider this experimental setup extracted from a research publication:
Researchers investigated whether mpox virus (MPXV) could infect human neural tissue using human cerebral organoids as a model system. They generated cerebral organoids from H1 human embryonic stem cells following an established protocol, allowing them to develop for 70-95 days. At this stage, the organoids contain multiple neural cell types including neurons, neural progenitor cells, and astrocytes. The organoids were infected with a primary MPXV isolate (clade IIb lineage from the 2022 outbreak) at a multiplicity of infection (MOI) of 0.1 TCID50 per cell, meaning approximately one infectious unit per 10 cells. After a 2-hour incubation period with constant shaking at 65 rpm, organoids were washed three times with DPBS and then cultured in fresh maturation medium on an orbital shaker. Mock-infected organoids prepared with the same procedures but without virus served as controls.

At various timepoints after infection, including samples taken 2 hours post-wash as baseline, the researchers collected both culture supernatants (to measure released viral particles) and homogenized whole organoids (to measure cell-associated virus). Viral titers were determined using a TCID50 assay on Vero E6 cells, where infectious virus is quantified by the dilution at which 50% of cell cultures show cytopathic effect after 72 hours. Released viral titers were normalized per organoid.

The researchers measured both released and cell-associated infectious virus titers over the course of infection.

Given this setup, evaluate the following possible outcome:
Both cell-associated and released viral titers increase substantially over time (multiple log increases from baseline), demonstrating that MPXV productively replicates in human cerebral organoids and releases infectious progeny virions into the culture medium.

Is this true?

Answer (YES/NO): YES